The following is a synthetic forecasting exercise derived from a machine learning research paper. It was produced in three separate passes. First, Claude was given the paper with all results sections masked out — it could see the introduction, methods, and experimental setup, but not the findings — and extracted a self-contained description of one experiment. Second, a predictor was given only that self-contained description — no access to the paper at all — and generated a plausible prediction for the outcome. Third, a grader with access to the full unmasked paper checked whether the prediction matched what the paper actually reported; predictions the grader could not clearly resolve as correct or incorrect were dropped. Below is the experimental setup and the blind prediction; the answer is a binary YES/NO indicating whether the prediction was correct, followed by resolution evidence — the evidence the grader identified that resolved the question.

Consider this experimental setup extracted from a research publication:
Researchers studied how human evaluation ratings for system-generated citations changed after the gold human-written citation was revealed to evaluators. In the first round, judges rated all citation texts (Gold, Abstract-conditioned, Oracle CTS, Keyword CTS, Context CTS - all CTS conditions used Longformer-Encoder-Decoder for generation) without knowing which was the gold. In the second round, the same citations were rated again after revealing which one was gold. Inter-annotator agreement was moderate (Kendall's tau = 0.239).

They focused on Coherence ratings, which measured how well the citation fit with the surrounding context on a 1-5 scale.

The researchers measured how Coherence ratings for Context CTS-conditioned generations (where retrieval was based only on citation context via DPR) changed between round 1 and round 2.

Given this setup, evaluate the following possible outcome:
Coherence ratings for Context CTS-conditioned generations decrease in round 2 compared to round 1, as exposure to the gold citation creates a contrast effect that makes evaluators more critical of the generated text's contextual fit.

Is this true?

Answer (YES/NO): YES